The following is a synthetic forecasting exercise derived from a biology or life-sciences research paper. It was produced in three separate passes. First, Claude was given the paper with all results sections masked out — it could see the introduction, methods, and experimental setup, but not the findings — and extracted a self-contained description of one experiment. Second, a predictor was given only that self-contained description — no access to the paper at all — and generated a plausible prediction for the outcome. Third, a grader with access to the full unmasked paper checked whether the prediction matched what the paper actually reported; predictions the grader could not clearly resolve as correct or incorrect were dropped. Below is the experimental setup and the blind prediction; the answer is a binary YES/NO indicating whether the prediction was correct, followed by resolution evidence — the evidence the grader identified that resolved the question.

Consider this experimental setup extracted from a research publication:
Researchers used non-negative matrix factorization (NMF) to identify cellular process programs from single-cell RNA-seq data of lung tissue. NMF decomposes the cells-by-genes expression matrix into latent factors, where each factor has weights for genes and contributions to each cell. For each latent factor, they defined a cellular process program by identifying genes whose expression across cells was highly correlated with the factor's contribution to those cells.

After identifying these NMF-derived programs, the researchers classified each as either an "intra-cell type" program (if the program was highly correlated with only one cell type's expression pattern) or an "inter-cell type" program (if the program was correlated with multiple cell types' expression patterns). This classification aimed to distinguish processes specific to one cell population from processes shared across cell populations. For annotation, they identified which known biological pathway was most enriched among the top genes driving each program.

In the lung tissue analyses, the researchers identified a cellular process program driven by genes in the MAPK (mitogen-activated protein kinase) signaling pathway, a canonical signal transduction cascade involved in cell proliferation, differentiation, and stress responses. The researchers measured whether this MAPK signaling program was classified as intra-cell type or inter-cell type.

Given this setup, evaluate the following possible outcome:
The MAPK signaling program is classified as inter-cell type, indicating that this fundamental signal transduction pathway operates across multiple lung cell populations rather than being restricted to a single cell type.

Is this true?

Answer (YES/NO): YES